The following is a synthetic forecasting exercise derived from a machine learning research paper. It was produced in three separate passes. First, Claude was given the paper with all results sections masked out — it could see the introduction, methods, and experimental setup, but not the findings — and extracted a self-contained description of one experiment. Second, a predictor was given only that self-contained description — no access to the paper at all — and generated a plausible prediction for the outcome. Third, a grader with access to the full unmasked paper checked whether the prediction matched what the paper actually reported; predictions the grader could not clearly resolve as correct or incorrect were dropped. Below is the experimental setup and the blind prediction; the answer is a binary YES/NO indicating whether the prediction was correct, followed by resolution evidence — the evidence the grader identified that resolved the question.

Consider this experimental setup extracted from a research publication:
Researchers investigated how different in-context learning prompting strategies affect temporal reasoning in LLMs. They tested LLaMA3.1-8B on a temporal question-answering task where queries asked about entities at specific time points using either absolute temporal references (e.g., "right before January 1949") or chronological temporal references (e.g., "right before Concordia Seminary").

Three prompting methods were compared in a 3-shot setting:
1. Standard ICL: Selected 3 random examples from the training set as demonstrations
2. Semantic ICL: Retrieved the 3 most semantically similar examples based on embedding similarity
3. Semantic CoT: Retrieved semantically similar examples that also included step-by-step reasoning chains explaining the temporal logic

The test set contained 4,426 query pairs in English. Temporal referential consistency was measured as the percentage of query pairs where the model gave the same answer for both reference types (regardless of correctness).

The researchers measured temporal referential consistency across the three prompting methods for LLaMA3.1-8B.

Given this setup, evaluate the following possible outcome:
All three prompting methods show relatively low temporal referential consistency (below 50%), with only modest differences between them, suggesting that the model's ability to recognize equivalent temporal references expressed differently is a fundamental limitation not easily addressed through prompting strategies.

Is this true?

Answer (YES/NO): YES